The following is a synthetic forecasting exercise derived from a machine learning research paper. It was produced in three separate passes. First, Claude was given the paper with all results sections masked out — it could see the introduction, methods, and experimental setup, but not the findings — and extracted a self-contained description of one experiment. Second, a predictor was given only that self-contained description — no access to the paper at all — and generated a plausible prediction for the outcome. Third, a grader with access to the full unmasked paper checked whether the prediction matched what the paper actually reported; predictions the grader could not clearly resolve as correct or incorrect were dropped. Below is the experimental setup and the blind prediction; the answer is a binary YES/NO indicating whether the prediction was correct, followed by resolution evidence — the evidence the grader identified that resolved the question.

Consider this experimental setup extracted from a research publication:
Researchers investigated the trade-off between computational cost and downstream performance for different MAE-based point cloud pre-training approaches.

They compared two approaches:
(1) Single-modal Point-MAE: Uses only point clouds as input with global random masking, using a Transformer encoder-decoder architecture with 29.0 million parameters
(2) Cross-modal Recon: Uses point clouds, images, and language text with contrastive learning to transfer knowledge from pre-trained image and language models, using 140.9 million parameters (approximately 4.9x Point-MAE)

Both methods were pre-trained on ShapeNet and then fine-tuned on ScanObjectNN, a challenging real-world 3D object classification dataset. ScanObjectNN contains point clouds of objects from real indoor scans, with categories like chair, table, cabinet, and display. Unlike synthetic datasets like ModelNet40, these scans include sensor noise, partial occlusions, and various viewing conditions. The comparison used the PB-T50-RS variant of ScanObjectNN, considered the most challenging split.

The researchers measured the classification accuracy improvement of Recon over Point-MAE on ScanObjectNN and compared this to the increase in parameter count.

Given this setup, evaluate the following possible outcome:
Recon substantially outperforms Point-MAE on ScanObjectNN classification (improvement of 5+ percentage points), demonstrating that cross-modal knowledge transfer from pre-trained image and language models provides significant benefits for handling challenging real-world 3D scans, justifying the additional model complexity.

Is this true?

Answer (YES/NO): NO